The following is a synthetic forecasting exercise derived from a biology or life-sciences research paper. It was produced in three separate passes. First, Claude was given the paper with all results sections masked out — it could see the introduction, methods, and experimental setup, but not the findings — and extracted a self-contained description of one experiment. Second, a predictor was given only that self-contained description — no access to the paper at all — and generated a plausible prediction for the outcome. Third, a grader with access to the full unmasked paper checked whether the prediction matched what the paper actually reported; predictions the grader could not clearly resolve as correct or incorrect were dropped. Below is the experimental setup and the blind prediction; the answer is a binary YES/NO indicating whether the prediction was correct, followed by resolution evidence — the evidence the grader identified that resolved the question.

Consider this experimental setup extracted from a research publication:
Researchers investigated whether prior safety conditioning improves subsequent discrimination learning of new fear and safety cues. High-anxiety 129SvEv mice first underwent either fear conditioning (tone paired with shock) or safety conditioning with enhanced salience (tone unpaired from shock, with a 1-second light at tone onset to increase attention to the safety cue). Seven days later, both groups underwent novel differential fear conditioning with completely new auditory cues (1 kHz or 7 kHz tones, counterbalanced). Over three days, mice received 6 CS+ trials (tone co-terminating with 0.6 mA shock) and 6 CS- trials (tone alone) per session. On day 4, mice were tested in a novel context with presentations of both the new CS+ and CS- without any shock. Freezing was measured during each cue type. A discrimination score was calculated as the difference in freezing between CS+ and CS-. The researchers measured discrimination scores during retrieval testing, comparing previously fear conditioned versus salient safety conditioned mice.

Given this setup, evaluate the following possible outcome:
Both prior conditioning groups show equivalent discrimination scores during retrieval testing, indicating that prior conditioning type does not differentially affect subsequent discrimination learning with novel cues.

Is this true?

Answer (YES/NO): NO